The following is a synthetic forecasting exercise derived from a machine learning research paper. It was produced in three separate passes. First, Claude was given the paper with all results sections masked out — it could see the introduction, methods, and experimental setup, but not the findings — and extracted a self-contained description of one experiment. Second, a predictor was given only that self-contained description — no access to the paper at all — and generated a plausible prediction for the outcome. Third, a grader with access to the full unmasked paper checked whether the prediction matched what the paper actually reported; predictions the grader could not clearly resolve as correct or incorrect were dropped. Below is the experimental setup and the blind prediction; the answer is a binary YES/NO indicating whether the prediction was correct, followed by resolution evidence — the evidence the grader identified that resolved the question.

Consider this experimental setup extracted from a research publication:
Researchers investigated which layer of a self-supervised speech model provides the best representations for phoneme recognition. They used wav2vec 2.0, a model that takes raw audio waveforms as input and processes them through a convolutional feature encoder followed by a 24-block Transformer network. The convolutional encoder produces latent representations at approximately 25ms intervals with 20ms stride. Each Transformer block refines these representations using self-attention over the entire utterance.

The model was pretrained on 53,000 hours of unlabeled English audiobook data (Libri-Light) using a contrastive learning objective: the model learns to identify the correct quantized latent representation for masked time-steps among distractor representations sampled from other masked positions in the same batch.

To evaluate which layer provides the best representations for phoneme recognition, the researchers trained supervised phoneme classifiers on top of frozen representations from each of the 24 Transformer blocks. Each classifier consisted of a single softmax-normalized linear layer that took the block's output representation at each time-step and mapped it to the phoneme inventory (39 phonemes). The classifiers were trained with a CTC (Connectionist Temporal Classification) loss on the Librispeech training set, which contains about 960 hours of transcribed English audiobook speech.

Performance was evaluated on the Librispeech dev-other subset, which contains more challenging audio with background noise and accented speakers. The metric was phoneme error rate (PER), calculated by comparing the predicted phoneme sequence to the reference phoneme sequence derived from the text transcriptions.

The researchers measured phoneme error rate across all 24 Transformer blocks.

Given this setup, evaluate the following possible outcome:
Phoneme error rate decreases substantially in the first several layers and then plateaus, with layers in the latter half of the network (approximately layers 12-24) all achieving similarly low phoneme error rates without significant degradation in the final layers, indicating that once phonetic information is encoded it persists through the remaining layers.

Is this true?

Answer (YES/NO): NO